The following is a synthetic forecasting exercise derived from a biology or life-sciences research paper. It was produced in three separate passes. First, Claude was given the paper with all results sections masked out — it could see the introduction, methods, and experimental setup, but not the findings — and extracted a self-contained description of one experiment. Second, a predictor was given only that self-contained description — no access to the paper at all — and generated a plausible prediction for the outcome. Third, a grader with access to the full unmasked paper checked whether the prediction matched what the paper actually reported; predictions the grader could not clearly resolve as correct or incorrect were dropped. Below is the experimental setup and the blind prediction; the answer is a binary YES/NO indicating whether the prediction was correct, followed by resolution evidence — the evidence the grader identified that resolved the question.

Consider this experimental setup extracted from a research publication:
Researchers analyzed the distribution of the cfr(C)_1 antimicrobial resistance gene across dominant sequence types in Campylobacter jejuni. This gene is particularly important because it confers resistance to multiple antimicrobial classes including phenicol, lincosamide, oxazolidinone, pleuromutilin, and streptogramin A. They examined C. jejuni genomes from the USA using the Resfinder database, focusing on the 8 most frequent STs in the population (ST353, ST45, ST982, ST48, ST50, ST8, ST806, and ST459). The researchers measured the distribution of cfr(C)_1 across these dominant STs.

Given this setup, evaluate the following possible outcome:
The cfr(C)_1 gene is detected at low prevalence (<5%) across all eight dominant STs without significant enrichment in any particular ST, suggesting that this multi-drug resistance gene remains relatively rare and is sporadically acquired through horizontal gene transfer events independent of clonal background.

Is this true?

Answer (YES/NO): NO